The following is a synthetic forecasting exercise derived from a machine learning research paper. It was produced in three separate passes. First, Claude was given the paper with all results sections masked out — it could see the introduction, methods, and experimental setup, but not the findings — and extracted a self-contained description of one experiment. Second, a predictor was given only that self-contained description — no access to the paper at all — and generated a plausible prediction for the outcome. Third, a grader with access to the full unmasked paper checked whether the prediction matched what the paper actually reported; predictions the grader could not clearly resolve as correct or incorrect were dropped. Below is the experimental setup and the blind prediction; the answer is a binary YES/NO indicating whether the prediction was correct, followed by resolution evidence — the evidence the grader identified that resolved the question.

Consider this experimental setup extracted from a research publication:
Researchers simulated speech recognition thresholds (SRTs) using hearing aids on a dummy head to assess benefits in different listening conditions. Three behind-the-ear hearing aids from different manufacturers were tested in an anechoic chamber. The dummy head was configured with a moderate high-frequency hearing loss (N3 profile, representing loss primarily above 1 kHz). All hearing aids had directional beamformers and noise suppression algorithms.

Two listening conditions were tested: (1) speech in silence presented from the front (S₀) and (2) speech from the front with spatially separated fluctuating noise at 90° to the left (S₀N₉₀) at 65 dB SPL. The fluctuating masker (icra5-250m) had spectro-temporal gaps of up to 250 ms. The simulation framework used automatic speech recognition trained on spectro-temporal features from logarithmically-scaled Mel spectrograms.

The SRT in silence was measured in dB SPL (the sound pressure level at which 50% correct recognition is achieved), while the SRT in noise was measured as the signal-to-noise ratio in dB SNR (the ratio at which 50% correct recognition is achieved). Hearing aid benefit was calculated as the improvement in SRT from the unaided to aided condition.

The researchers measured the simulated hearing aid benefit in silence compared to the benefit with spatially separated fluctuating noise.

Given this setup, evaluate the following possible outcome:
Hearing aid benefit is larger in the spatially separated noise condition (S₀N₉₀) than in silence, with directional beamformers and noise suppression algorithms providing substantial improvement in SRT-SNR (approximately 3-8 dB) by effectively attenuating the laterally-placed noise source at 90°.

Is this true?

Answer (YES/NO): NO